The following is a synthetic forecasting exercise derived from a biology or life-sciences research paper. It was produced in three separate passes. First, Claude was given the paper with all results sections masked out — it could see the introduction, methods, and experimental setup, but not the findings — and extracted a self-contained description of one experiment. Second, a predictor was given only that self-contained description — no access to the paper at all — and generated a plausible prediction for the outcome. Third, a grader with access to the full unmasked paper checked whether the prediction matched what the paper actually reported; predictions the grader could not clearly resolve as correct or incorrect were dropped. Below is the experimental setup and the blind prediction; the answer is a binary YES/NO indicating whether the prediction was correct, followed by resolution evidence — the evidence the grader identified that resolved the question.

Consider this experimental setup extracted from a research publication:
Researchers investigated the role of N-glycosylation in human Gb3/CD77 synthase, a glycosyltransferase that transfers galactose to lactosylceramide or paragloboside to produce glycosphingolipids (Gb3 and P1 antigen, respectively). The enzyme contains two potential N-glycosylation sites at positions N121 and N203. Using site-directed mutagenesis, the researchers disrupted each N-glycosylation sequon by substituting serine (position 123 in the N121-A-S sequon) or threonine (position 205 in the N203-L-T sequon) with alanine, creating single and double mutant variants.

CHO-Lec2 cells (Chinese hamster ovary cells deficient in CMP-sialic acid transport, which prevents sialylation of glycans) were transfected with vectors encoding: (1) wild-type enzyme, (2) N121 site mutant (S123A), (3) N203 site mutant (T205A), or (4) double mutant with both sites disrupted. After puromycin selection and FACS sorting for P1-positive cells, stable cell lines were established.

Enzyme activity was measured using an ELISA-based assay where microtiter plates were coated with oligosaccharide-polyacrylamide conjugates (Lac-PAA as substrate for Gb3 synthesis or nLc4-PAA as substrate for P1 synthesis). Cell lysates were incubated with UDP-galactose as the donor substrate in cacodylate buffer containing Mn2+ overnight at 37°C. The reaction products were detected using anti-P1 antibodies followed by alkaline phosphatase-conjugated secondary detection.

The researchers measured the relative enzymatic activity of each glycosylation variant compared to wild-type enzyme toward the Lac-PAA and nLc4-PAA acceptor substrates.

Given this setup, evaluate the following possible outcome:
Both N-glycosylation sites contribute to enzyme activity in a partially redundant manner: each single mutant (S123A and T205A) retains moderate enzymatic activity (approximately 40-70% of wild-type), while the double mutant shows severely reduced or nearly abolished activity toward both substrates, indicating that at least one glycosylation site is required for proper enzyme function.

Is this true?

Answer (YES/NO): NO